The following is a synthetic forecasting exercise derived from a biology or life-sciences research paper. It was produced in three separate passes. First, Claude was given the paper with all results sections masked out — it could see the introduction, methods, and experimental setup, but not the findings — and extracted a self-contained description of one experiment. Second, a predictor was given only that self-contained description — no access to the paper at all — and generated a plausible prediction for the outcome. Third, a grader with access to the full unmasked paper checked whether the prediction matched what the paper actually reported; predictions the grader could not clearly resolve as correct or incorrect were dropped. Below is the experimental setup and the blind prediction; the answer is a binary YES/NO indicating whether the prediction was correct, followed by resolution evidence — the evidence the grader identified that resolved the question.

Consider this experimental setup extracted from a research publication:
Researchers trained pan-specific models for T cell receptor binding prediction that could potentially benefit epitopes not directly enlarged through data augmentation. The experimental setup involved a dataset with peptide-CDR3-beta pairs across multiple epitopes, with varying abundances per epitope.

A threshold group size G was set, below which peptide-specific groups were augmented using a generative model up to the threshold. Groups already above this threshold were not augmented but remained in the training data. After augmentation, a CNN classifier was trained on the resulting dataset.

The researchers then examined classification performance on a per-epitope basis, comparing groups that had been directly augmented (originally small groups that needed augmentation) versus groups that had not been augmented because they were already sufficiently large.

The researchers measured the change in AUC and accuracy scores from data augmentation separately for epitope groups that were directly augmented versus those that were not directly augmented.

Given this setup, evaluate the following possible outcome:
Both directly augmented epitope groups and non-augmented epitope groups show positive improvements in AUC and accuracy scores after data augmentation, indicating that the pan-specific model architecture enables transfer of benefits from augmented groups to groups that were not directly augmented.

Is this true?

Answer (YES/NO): YES